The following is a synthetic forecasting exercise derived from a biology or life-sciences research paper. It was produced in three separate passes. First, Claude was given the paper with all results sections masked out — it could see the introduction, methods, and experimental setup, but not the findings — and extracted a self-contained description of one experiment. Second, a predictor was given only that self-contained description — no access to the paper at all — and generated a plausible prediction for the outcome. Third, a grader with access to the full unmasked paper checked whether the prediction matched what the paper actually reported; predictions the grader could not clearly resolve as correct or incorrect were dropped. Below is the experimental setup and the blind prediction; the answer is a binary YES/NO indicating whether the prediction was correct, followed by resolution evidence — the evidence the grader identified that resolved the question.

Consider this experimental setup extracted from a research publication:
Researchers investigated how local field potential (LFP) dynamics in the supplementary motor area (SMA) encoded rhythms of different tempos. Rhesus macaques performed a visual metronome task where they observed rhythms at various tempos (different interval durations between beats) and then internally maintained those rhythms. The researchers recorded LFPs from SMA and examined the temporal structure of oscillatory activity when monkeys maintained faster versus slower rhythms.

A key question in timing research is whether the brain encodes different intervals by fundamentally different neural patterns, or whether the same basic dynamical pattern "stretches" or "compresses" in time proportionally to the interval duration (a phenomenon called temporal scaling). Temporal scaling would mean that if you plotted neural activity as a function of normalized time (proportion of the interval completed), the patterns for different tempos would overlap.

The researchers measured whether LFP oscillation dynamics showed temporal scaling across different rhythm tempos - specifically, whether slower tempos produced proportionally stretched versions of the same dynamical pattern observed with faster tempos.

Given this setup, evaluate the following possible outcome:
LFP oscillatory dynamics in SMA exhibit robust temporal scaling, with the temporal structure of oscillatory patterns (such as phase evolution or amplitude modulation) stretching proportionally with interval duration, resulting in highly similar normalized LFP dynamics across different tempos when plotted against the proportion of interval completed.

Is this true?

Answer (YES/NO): YES